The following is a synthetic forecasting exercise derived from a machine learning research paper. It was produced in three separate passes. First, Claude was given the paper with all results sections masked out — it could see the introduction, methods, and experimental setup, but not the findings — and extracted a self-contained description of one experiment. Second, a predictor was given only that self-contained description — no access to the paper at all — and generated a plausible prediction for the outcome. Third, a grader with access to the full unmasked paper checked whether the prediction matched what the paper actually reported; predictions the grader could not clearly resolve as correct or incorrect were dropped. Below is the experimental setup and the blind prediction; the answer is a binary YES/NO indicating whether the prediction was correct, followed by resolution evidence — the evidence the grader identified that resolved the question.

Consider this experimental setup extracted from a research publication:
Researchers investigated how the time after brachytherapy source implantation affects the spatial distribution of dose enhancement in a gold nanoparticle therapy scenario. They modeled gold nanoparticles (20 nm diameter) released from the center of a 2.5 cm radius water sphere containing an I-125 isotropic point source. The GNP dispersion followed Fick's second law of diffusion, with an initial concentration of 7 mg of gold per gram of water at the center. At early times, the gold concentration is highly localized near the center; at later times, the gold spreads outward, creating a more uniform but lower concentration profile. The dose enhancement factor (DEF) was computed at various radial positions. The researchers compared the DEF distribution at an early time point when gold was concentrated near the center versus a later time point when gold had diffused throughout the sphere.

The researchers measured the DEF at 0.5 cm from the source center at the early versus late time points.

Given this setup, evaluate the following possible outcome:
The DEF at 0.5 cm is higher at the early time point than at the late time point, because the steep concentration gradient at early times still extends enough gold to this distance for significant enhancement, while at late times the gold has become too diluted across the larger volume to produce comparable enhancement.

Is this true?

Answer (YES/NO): NO